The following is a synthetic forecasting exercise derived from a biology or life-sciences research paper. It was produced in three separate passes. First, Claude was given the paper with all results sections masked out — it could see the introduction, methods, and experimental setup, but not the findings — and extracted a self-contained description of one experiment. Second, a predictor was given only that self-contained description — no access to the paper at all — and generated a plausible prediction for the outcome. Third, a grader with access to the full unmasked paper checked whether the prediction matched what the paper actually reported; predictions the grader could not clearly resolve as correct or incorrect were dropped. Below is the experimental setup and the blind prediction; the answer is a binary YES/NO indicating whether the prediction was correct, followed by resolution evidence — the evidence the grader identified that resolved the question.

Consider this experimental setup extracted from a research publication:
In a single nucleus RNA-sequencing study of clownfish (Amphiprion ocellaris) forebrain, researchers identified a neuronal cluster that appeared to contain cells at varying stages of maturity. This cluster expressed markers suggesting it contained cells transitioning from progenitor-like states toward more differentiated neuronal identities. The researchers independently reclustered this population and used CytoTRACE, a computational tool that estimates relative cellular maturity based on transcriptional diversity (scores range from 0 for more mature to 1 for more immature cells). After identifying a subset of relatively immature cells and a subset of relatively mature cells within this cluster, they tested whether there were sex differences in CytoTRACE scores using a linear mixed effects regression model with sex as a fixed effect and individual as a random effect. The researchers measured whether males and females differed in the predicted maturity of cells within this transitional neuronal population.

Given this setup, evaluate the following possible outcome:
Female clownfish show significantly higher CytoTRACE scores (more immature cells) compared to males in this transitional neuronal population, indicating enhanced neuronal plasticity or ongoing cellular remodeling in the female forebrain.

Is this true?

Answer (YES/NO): NO